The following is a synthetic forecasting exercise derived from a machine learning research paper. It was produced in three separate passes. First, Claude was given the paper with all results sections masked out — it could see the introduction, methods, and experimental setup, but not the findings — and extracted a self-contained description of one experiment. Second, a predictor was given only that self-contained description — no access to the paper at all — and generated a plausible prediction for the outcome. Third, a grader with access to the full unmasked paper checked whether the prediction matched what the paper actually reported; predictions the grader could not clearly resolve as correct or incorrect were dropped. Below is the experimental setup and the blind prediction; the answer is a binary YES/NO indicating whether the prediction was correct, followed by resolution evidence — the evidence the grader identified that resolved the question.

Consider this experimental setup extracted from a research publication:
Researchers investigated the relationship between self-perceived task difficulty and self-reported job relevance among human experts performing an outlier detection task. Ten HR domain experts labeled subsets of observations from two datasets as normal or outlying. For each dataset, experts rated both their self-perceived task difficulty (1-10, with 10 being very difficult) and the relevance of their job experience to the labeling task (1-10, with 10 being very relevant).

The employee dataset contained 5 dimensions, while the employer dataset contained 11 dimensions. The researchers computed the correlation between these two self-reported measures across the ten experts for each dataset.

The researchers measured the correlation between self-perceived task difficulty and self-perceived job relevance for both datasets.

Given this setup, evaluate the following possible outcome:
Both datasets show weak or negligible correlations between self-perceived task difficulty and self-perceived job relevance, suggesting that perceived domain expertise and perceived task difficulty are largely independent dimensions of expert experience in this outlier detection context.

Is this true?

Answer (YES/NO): NO